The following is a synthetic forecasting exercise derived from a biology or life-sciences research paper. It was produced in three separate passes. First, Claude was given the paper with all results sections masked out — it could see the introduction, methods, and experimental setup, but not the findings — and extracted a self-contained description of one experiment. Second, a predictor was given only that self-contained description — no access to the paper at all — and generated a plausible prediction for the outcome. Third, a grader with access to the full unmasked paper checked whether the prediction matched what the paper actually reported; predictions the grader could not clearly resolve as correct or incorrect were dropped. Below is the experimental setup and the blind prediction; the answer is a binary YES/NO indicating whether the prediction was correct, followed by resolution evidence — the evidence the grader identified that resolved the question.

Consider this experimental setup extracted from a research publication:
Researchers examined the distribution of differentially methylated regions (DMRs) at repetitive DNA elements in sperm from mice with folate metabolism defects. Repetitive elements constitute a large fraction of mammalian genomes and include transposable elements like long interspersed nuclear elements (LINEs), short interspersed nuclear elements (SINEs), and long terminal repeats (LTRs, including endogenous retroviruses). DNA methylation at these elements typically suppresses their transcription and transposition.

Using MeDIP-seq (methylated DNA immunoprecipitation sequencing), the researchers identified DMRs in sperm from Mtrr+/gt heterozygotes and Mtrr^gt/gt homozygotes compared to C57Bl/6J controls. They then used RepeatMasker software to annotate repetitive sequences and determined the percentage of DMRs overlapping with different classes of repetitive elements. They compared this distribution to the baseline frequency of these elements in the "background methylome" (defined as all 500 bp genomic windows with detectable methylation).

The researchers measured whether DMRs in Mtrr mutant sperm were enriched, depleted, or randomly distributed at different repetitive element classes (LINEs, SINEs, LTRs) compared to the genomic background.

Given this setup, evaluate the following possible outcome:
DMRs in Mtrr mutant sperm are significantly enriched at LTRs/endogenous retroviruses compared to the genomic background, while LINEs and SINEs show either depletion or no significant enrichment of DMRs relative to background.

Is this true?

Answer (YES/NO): NO